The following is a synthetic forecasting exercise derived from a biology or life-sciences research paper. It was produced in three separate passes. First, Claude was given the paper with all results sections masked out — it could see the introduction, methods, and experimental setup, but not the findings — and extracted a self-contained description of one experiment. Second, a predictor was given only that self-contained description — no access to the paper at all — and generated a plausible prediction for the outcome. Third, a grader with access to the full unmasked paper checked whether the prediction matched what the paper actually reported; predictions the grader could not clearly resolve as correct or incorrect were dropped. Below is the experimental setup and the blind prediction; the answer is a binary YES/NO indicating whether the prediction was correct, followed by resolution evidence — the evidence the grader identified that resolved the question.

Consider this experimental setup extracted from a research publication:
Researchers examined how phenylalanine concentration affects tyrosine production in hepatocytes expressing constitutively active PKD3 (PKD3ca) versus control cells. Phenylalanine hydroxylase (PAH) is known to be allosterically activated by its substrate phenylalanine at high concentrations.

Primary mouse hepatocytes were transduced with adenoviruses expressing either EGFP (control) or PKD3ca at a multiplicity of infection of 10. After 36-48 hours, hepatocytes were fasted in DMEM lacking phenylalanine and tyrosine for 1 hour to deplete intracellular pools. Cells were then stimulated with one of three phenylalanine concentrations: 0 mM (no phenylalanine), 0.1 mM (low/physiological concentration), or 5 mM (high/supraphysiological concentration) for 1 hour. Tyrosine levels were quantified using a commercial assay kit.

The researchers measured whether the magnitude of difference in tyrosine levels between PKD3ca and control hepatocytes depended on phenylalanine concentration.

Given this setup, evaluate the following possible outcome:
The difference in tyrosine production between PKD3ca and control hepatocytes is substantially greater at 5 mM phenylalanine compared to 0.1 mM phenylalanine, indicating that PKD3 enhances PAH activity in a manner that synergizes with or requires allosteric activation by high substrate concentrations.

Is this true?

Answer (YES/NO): NO